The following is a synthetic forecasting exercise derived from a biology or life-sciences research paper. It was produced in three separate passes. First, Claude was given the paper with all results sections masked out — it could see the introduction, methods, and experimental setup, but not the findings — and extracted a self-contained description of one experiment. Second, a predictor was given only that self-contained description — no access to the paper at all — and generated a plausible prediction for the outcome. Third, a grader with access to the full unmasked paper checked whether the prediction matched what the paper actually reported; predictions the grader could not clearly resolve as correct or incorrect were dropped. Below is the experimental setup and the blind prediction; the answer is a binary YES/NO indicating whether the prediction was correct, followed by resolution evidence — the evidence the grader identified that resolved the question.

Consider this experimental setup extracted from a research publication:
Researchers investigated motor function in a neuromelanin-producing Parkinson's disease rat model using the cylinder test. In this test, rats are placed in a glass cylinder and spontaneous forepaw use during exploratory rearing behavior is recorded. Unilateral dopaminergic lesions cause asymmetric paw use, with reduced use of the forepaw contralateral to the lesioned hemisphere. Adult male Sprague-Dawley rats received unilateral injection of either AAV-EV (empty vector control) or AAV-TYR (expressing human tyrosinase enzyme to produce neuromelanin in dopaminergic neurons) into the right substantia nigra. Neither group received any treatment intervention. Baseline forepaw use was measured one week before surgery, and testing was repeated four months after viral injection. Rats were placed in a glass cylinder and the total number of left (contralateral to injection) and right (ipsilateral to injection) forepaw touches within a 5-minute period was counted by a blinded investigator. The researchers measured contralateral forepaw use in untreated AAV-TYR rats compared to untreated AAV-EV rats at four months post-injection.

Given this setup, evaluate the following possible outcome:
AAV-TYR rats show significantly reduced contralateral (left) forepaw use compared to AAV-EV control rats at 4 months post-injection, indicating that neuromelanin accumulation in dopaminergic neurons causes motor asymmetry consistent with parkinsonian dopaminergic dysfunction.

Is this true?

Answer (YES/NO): YES